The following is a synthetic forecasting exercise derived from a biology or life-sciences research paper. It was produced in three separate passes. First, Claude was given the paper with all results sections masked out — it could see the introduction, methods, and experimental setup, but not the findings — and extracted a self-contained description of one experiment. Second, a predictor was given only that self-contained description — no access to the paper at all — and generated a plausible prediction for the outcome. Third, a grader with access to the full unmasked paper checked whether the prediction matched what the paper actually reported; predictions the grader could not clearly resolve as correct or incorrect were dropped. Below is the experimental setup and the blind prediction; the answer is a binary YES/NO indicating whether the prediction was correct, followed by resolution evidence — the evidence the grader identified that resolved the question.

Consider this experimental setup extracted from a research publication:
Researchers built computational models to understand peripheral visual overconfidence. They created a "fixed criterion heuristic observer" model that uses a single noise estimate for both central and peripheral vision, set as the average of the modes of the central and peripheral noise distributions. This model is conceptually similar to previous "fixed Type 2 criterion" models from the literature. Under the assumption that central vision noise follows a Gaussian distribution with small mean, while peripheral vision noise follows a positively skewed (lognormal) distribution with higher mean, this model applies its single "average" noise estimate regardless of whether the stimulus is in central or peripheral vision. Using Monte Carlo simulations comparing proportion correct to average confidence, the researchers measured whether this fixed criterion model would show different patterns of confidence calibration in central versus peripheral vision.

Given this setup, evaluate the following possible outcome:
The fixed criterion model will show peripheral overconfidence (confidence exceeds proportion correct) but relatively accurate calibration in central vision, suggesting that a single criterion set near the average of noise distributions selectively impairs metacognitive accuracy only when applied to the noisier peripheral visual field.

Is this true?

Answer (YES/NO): NO